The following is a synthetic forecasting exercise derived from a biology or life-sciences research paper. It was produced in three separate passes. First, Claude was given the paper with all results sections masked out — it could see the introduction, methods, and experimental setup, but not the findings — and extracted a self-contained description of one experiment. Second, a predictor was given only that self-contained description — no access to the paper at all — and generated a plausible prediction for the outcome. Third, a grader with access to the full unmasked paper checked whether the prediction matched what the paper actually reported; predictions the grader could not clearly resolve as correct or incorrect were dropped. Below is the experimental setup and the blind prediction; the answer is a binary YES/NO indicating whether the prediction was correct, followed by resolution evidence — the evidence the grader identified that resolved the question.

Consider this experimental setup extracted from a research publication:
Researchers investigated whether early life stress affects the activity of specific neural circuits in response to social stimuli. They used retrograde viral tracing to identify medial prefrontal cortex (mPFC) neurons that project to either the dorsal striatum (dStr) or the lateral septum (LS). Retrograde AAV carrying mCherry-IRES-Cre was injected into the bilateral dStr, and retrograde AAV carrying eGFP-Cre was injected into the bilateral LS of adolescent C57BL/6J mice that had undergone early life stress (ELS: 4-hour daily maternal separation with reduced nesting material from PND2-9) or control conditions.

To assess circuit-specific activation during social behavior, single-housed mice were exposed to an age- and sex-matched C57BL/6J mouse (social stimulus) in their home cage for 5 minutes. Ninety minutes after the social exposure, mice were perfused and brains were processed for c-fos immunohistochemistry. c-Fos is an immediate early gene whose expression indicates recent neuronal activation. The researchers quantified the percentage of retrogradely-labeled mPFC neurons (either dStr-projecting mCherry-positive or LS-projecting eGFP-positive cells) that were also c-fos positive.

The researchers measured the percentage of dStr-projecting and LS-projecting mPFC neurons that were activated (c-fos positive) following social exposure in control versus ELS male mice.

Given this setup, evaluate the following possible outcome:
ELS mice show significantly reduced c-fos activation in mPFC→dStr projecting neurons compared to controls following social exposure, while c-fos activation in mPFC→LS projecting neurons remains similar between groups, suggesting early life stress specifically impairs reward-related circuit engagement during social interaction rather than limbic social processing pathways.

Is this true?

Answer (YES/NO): NO